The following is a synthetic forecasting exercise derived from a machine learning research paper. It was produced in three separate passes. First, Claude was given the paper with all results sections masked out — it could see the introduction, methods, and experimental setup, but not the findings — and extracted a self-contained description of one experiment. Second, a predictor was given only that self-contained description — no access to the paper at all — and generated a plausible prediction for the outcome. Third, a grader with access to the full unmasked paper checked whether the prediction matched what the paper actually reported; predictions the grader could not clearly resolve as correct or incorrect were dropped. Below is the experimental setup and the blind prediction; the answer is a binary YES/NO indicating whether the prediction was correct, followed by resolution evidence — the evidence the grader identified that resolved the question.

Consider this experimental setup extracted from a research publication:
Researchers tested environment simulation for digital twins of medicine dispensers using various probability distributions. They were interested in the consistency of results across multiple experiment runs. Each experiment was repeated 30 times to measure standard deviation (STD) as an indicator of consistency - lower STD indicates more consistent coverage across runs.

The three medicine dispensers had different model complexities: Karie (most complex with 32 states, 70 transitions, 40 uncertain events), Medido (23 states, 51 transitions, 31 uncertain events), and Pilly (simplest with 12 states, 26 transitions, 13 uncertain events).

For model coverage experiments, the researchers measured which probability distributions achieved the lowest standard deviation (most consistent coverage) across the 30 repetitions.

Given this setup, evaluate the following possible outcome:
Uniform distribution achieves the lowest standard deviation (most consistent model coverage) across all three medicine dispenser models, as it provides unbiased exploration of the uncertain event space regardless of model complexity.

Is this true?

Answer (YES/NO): NO